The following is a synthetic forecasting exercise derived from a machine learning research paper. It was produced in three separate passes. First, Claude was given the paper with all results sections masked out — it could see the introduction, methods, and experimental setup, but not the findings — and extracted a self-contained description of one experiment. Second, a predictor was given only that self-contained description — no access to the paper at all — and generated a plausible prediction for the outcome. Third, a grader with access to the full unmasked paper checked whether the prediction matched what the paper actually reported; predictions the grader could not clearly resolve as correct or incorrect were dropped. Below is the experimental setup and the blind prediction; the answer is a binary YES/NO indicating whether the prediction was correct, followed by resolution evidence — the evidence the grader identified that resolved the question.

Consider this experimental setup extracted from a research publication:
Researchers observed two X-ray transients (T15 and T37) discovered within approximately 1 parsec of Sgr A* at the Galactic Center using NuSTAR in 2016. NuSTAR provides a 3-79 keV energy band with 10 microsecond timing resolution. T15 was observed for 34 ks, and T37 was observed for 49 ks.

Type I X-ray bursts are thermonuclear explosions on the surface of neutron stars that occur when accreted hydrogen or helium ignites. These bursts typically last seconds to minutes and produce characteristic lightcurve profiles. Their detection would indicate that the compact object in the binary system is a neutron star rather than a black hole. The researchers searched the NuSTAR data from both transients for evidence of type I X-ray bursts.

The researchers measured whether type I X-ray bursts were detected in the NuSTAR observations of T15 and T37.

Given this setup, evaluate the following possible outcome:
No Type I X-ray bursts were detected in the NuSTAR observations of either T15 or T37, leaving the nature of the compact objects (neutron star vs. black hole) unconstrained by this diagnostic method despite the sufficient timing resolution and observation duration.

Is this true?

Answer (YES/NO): NO